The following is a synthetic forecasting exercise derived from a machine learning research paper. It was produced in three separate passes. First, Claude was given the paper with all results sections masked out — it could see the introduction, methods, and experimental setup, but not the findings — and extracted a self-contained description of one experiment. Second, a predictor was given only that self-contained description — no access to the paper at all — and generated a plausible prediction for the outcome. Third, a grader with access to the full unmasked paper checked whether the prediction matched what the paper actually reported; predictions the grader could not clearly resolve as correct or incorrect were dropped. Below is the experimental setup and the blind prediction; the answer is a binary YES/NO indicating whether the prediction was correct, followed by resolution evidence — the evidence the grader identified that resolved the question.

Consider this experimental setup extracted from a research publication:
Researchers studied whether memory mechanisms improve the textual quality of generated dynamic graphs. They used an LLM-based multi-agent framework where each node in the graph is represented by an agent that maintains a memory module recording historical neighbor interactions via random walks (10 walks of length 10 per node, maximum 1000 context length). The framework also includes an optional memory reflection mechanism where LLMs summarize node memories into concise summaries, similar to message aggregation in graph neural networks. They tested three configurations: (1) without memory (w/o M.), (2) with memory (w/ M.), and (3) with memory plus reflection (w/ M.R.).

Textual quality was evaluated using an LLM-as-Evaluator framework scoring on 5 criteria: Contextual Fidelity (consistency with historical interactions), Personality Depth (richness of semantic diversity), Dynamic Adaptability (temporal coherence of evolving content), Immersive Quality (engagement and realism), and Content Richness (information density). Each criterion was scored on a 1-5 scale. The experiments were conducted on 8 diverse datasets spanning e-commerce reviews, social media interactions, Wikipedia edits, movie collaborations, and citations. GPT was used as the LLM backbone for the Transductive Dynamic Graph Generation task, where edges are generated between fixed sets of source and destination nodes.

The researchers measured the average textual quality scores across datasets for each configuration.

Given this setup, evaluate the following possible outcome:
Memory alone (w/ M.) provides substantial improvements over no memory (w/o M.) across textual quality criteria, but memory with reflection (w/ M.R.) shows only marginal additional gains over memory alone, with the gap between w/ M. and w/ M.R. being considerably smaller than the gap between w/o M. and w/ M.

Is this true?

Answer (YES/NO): NO